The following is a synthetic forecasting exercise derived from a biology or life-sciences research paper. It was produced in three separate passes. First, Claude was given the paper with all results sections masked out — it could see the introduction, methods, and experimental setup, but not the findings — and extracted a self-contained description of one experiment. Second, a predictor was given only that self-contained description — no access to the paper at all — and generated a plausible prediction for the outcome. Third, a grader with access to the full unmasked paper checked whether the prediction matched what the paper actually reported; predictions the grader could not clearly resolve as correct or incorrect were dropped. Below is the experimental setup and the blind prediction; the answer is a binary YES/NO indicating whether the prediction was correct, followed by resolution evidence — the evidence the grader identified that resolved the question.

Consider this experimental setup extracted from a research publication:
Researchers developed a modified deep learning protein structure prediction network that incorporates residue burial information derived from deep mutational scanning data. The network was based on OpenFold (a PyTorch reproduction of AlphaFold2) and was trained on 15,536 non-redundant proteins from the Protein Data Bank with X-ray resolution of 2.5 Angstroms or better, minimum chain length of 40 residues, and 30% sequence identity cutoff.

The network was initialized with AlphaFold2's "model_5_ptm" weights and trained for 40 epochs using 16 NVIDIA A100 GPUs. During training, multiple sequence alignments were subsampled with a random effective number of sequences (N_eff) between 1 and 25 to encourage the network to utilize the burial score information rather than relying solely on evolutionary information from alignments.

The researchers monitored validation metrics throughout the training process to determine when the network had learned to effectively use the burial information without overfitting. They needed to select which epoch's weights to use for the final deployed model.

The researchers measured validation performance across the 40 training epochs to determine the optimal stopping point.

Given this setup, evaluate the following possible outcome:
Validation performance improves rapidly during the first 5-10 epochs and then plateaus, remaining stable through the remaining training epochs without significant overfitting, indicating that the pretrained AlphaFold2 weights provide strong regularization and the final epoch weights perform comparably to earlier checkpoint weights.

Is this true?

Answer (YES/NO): NO